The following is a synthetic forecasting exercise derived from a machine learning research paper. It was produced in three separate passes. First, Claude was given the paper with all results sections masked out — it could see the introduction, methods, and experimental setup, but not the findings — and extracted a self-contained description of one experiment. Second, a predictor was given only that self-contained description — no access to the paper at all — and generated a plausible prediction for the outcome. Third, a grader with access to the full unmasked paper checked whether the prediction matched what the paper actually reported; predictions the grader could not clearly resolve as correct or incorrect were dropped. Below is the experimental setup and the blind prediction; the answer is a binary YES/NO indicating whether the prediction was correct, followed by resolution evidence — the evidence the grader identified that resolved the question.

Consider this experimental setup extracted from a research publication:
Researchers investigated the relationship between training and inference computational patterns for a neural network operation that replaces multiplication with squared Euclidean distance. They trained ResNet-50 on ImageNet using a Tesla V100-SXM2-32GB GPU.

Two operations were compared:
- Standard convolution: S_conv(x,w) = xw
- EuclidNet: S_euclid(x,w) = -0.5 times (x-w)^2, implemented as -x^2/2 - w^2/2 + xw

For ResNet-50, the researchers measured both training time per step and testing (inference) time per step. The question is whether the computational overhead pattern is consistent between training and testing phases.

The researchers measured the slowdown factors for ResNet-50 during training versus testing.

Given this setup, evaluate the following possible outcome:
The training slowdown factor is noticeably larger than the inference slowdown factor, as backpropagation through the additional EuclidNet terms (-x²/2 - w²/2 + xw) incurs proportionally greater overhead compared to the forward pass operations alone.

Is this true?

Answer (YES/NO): YES